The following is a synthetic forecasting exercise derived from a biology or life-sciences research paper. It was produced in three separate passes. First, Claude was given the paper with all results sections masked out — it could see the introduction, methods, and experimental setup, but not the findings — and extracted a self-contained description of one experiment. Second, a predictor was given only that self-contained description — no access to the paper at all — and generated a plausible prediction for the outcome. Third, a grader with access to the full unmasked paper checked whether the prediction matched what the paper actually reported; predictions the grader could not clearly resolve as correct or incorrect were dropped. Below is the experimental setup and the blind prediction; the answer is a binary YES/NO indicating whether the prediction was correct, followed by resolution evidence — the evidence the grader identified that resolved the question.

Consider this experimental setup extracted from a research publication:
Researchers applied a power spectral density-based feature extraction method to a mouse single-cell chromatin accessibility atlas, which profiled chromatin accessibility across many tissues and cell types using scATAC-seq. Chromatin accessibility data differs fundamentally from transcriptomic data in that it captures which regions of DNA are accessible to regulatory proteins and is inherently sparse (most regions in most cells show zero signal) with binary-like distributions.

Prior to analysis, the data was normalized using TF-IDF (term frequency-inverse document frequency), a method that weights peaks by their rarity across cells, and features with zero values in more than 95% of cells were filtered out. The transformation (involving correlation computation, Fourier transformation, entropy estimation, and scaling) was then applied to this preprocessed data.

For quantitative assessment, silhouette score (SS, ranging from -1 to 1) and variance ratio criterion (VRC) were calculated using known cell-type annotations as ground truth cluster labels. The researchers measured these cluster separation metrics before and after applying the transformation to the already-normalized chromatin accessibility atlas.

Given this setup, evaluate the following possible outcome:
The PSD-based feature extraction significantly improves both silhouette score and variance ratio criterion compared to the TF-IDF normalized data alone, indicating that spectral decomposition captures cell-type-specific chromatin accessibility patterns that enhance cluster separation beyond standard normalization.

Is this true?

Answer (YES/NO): YES